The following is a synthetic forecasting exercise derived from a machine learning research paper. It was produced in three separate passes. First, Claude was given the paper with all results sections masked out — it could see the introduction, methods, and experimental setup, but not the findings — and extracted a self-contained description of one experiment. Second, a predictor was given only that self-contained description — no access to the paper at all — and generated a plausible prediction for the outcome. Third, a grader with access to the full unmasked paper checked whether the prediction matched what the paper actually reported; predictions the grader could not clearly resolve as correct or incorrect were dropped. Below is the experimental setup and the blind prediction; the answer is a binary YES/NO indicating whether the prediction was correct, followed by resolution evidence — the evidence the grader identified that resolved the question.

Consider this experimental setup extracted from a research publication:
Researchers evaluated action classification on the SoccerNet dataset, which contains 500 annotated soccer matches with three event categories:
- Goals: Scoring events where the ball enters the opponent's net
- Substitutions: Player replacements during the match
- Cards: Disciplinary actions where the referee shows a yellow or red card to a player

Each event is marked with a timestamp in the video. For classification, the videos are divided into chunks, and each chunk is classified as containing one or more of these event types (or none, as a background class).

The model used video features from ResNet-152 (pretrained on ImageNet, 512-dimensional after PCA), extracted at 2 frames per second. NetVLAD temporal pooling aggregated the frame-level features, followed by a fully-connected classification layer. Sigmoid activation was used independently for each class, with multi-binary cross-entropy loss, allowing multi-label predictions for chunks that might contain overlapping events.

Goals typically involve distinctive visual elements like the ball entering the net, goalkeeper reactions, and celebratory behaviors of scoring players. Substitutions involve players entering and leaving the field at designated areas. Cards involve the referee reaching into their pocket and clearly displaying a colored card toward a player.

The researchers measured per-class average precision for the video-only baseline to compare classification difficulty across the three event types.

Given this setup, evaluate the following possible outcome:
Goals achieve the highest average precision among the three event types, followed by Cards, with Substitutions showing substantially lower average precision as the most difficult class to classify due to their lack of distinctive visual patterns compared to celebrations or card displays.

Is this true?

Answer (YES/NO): NO